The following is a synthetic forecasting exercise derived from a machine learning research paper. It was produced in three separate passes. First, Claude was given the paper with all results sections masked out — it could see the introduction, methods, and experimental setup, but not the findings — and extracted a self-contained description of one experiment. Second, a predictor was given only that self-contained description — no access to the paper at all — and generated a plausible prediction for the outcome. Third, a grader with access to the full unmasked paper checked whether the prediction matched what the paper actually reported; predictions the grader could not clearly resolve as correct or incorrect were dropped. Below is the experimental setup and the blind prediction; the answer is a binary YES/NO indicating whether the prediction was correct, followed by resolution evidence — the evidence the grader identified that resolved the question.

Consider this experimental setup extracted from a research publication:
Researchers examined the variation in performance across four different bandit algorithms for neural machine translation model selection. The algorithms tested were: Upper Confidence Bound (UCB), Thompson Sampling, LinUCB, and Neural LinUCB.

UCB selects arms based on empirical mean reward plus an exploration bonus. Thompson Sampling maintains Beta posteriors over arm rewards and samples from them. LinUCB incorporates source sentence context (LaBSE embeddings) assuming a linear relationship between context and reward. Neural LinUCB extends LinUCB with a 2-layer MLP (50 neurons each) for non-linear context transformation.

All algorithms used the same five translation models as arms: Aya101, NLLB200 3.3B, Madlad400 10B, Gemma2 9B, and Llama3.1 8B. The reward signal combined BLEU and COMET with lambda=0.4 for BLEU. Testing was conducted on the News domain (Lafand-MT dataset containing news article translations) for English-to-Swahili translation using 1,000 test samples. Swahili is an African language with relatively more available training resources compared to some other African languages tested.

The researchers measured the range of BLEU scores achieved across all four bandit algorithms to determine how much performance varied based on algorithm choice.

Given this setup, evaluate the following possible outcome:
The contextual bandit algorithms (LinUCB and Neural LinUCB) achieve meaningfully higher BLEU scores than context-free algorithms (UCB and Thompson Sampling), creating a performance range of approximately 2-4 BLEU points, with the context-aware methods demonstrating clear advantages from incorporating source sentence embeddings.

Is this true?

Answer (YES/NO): NO